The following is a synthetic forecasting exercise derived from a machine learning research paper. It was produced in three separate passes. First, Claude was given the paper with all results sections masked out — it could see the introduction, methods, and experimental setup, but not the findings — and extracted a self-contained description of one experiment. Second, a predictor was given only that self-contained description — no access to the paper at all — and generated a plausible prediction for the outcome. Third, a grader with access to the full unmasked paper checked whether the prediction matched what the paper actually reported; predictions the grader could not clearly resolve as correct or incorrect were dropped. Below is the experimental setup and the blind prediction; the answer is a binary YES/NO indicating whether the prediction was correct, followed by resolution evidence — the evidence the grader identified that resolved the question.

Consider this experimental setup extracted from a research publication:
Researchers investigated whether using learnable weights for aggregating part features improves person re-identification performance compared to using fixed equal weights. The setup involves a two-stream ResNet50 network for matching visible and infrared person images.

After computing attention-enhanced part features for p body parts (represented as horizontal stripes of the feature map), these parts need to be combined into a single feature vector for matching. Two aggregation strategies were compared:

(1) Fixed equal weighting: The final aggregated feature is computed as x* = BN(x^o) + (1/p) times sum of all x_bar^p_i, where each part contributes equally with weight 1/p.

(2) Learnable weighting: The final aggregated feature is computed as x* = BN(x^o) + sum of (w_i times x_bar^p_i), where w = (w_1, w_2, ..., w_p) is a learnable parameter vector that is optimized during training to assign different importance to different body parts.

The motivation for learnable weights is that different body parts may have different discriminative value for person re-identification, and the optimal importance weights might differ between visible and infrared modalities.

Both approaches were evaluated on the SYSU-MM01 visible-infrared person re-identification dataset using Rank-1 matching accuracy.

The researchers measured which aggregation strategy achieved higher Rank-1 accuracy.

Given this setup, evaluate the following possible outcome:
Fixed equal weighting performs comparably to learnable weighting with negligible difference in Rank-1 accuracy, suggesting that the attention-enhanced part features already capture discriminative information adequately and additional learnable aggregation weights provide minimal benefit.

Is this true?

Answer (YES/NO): NO